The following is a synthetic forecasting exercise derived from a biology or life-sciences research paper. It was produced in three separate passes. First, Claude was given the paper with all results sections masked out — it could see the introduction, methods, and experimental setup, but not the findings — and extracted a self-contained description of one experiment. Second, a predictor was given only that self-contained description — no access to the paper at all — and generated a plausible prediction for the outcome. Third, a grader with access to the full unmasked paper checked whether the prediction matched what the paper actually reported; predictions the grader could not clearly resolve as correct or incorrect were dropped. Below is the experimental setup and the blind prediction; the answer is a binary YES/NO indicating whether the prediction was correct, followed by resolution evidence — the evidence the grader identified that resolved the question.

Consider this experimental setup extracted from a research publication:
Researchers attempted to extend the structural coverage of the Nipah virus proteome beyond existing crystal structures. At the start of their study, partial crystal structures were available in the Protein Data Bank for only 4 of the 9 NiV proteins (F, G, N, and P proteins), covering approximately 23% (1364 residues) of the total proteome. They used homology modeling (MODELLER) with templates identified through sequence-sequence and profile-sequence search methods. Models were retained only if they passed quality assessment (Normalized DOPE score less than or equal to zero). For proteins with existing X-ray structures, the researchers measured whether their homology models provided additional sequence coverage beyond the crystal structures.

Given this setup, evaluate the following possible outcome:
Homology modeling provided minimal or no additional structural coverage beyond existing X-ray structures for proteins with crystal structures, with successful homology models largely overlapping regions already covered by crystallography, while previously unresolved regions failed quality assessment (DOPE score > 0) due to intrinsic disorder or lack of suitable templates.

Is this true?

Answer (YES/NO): NO